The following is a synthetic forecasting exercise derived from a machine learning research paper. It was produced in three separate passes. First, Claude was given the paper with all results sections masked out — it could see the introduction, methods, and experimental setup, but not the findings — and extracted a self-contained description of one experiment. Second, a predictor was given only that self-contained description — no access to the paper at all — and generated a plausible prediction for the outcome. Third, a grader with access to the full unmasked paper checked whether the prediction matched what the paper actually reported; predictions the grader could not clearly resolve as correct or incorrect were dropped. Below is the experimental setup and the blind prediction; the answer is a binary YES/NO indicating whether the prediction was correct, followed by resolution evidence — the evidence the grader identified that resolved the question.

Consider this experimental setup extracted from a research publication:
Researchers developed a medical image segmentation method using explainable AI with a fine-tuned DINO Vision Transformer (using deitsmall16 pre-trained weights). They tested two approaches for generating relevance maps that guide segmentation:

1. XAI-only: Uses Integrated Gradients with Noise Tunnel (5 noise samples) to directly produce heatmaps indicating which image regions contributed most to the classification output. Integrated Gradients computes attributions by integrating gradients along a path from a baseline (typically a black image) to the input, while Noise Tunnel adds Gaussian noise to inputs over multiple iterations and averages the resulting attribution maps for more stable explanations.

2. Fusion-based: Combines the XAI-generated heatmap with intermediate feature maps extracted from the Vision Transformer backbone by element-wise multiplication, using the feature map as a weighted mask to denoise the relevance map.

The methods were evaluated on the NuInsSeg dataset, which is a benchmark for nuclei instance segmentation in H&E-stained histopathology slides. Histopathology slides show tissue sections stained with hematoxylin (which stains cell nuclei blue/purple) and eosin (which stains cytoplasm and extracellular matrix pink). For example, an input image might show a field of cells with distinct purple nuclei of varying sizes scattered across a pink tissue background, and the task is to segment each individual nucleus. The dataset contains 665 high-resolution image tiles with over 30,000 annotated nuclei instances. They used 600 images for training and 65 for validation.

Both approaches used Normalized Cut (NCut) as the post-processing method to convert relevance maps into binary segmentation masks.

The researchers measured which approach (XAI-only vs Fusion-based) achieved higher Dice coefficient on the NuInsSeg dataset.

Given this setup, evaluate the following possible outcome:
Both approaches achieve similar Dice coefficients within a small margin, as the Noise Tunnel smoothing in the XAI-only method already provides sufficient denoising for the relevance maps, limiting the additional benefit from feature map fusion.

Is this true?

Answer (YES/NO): YES